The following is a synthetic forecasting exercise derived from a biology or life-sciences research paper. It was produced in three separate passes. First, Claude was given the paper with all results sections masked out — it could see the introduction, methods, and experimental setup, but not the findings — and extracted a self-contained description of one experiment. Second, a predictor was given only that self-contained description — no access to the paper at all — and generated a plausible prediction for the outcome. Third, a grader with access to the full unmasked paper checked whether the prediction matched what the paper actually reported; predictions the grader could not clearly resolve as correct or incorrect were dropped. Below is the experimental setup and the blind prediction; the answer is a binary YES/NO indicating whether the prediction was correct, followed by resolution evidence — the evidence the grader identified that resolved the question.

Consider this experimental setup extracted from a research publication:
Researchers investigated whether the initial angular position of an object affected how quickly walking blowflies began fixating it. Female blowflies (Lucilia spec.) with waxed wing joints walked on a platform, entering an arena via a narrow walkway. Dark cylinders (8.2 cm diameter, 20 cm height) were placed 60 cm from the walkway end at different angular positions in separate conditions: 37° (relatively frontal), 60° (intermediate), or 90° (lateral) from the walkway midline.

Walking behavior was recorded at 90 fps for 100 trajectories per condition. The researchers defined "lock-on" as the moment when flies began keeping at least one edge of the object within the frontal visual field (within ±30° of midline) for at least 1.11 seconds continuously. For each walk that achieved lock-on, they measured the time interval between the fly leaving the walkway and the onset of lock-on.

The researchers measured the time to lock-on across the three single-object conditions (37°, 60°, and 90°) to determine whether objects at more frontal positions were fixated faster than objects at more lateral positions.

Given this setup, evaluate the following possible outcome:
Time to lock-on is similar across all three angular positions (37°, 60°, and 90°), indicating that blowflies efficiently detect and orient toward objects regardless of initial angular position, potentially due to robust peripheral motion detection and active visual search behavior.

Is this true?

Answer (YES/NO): YES